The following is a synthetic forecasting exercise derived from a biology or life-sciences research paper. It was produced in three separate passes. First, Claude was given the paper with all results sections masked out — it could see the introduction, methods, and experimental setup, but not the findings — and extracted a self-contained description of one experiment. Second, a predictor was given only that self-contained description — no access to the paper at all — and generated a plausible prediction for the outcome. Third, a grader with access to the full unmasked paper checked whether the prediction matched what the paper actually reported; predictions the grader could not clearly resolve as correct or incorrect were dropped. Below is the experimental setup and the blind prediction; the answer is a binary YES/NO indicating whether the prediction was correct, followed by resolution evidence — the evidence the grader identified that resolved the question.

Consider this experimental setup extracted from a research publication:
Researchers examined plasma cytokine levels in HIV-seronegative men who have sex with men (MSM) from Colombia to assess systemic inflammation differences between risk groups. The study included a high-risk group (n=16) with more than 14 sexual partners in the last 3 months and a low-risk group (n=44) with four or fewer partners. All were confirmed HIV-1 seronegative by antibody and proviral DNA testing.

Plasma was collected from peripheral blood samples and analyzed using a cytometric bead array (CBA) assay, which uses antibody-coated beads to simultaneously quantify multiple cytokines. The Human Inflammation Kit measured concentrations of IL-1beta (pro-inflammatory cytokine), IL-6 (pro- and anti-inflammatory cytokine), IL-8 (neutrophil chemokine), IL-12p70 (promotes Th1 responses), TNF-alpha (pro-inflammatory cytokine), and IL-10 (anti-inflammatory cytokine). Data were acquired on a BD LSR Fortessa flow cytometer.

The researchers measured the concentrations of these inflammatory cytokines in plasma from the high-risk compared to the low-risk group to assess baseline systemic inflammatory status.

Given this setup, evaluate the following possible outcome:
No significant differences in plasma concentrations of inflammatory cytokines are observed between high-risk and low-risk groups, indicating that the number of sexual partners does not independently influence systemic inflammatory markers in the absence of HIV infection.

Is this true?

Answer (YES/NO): YES